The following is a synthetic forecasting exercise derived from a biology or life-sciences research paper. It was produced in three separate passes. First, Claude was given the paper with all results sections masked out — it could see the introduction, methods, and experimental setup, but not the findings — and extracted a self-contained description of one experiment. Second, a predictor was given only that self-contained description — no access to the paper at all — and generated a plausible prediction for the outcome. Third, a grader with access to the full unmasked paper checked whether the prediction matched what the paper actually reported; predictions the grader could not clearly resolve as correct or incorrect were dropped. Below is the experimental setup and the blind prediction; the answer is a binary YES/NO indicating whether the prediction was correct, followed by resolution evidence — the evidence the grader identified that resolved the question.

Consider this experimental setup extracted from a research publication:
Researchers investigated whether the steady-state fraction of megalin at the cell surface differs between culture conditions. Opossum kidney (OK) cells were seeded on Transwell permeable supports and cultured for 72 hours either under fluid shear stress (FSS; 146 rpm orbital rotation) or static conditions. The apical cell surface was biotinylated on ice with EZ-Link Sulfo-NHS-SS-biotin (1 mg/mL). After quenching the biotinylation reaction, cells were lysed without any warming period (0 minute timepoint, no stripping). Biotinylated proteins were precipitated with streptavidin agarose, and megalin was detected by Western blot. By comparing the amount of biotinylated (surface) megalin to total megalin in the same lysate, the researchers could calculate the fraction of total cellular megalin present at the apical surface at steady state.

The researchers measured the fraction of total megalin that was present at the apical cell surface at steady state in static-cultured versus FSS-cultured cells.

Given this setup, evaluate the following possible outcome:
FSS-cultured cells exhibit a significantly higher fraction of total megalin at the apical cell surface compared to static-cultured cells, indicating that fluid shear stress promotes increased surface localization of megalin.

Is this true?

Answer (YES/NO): NO